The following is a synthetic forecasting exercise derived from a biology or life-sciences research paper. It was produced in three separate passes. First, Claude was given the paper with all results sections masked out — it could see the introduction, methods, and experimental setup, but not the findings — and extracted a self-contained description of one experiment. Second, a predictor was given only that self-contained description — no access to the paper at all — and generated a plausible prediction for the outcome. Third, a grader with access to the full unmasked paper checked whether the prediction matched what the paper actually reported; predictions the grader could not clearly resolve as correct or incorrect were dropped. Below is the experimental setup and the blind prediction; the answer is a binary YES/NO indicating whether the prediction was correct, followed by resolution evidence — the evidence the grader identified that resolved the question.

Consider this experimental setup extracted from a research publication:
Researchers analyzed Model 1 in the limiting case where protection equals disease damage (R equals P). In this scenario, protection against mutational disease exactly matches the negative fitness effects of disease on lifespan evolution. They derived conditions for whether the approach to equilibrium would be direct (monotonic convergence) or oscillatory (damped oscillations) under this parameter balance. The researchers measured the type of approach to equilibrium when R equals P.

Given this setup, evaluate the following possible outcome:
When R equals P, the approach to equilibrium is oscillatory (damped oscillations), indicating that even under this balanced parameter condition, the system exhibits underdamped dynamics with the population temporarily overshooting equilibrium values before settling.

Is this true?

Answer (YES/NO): NO